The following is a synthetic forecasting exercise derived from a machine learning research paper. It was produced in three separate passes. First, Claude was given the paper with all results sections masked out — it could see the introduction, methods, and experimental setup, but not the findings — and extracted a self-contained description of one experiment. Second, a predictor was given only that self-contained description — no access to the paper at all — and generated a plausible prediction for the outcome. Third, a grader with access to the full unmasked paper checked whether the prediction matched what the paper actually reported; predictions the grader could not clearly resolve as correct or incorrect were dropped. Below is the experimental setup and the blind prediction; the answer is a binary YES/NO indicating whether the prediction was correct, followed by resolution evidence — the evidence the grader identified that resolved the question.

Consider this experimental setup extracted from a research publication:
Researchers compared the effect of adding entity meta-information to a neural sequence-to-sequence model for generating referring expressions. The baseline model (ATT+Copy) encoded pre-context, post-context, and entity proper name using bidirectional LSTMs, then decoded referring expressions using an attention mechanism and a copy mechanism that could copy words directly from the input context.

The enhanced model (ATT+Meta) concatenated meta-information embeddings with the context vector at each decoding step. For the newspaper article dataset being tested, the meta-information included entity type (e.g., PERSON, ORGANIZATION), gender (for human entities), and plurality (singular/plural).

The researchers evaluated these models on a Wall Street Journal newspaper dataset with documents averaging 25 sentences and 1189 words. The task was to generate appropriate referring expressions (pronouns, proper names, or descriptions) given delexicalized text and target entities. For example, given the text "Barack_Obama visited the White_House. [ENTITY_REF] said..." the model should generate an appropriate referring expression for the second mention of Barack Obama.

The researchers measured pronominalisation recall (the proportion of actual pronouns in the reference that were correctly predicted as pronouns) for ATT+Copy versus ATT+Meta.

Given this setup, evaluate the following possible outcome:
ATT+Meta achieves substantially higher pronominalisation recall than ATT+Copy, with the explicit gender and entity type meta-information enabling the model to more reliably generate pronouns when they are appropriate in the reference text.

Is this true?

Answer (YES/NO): YES